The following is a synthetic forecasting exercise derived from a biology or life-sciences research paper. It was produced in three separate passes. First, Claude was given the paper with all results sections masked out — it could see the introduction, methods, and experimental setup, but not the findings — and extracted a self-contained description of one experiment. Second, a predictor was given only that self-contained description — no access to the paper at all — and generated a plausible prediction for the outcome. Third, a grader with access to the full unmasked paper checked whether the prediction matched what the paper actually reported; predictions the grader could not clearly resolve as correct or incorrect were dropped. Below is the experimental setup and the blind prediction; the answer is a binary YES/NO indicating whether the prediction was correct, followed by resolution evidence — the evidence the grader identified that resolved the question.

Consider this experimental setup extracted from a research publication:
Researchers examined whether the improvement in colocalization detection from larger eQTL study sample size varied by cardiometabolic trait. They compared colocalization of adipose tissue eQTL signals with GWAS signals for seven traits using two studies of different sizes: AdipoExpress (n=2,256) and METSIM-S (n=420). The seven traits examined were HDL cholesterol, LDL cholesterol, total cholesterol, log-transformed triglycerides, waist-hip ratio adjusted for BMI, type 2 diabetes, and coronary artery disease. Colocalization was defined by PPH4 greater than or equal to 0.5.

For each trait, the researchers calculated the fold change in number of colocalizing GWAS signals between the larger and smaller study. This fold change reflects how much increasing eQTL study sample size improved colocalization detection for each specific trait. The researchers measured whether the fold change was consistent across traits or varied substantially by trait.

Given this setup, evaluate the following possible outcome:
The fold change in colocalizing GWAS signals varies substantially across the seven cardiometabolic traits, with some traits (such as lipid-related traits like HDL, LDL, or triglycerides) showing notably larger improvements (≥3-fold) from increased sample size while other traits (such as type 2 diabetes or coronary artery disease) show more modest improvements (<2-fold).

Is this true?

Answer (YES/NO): NO